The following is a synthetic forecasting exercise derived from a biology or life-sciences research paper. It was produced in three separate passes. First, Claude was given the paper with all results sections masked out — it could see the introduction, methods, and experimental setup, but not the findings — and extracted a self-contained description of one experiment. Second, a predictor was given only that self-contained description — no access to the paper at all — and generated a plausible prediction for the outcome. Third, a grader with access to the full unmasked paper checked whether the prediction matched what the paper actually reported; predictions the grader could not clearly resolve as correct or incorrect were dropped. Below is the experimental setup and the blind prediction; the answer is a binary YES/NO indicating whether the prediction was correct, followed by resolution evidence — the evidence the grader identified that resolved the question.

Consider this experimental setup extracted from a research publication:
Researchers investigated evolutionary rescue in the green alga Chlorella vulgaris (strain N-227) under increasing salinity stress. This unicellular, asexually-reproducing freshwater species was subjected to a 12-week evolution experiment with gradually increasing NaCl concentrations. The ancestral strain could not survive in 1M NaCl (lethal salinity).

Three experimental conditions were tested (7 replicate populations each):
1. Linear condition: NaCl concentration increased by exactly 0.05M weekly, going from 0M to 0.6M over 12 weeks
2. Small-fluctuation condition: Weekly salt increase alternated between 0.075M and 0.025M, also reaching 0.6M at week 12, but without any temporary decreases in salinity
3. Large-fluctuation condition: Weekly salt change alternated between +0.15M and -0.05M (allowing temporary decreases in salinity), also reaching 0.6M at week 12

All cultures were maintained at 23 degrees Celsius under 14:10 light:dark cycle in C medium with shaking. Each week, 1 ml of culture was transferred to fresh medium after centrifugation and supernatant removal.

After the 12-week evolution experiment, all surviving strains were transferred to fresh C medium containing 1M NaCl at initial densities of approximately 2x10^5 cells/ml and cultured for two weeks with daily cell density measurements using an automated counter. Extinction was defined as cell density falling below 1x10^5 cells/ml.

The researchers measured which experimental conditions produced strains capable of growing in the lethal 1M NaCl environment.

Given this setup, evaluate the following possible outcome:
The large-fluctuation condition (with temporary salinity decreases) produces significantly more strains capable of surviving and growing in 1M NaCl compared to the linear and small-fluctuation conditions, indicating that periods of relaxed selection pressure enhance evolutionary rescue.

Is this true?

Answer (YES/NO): YES